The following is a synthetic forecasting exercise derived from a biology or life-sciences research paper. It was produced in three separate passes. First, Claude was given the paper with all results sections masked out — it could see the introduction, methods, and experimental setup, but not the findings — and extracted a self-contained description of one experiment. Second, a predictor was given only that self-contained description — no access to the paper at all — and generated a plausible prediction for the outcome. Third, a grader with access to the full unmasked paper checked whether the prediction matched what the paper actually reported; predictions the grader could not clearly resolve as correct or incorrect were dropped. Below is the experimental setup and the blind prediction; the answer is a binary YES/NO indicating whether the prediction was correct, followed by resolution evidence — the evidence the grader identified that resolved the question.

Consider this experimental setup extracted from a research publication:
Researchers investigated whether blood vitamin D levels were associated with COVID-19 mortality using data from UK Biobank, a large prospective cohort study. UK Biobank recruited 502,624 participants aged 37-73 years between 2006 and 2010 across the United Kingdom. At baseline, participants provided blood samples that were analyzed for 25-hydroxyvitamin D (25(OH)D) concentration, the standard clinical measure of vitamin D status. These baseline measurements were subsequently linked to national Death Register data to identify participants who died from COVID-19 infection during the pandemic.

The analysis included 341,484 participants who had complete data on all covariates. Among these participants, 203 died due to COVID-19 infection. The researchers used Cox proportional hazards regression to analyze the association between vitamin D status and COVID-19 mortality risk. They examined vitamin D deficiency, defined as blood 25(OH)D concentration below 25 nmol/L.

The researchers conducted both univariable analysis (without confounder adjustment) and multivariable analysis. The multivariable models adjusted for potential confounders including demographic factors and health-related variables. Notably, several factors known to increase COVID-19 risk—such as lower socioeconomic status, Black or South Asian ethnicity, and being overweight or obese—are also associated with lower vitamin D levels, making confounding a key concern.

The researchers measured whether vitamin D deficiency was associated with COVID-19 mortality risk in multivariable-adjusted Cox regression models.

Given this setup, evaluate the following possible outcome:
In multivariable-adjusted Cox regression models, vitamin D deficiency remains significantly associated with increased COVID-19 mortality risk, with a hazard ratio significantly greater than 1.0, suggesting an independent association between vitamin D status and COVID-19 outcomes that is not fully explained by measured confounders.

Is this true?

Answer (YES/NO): NO